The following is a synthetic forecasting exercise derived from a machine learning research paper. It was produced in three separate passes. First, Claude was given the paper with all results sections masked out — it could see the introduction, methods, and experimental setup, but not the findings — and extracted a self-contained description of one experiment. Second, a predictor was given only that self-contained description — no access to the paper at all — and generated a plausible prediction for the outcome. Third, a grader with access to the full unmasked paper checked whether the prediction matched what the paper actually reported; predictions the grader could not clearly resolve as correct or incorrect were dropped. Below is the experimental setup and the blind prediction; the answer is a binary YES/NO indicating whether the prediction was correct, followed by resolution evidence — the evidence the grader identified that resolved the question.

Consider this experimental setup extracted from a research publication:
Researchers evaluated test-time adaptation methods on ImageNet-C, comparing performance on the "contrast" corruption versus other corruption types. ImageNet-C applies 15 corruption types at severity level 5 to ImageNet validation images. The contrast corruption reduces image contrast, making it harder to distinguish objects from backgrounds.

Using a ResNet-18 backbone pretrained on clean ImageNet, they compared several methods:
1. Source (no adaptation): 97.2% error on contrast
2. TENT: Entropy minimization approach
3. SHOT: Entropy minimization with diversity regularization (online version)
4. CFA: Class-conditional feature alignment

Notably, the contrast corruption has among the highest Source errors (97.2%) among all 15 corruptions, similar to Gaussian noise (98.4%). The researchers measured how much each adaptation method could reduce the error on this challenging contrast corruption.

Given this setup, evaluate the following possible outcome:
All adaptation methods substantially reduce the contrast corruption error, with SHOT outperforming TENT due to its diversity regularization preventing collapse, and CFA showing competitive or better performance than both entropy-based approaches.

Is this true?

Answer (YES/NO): NO